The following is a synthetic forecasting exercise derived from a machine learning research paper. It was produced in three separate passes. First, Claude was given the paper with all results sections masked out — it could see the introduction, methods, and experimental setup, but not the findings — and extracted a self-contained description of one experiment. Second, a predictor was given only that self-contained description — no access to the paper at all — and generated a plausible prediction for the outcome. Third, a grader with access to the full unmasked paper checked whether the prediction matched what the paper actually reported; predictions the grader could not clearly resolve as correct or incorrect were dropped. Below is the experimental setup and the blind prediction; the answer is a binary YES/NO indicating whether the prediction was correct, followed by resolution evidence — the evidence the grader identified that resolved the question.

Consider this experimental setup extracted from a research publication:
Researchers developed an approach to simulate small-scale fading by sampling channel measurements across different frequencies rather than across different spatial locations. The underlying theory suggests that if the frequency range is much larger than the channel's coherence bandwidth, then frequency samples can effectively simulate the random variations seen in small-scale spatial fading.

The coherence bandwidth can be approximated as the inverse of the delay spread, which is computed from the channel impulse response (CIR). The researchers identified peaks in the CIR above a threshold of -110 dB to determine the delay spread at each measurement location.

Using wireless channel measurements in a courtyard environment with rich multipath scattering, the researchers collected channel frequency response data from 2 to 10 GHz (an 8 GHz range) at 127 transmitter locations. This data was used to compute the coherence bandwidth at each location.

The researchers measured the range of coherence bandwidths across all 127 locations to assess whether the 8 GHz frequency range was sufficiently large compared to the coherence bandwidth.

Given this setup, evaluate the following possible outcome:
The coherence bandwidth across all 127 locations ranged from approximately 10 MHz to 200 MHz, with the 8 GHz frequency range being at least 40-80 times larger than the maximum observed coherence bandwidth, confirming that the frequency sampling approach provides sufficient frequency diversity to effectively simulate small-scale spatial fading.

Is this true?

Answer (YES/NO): NO